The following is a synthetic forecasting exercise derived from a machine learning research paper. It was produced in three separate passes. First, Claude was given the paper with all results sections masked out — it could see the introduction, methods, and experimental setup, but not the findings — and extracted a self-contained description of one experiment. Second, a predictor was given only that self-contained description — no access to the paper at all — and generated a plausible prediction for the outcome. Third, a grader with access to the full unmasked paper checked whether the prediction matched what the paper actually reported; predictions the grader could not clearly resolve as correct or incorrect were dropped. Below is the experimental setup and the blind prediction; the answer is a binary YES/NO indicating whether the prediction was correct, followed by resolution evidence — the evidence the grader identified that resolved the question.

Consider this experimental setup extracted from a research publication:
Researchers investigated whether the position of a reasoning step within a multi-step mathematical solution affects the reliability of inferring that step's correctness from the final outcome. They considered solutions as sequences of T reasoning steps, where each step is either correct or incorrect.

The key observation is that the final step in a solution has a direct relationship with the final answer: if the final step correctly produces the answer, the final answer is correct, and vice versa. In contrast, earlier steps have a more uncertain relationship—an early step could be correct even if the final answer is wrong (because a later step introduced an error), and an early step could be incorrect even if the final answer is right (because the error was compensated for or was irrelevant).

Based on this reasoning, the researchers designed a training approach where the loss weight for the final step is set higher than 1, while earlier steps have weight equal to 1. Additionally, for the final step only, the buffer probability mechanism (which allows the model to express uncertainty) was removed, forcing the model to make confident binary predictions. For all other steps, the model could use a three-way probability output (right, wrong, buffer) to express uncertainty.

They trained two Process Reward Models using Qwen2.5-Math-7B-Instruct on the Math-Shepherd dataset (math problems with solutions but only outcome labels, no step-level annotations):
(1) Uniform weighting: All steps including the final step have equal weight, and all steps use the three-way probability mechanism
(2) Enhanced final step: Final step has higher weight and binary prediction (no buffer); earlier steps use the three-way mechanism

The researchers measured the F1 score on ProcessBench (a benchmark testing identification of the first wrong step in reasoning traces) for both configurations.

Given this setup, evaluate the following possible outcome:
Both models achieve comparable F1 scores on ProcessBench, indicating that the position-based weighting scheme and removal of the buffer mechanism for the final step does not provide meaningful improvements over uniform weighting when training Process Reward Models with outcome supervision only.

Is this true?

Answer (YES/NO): NO